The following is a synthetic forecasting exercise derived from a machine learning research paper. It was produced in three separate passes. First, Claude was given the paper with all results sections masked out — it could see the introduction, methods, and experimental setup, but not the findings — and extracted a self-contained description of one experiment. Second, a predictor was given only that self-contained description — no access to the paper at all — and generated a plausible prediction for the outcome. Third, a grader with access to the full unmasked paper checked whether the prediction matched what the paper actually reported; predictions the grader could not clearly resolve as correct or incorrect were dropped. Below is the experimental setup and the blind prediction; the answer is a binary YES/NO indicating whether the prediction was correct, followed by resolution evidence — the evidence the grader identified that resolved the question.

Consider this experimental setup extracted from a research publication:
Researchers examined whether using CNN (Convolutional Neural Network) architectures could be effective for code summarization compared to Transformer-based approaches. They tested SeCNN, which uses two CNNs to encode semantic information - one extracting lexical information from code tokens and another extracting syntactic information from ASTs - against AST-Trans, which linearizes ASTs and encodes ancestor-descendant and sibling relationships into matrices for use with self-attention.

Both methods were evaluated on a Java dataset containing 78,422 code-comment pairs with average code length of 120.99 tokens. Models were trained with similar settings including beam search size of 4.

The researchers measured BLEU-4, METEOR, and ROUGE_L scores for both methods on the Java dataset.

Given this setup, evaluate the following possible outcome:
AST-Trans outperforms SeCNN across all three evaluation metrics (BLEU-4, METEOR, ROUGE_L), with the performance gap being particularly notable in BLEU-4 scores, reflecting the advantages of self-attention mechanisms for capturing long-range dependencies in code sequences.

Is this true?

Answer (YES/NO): NO